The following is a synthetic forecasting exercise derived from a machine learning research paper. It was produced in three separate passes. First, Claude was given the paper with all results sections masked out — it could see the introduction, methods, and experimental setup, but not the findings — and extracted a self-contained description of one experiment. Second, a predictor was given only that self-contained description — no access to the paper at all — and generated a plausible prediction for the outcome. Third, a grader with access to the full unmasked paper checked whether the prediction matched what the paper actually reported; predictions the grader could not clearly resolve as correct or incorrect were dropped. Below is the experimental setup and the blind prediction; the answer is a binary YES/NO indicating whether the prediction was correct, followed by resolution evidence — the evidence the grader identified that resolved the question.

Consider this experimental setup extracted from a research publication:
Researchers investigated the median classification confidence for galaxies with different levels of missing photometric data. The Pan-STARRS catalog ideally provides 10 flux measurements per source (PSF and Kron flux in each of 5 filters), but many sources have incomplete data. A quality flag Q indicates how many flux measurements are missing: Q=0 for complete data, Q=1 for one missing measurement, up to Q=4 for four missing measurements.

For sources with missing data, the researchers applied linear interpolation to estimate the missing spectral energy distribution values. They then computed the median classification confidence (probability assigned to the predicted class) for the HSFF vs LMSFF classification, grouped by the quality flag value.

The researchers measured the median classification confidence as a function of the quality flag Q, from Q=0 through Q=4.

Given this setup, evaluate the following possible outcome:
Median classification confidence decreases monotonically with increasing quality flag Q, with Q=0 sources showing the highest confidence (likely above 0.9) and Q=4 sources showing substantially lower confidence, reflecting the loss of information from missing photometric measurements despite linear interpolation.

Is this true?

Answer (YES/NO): YES